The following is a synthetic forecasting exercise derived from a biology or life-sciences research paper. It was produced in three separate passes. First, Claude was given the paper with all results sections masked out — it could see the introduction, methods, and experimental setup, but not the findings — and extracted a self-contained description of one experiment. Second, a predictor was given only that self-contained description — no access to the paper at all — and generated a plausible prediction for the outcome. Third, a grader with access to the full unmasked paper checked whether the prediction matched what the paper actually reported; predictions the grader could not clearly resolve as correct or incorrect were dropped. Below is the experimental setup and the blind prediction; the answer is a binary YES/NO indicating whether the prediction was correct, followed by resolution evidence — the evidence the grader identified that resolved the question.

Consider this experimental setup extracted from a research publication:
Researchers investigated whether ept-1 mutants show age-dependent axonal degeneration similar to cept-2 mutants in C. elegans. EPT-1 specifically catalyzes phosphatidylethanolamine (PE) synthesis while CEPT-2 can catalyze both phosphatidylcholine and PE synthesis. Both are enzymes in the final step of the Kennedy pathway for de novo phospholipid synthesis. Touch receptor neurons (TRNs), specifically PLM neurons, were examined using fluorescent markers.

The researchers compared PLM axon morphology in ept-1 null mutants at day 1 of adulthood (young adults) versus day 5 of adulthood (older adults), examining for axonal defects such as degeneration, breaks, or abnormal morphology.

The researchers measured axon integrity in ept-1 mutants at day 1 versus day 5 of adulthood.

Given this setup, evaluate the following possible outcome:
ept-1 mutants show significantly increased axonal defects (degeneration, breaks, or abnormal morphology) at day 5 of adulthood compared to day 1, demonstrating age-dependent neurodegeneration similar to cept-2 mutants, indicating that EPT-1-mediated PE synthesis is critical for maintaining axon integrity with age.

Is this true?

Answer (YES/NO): YES